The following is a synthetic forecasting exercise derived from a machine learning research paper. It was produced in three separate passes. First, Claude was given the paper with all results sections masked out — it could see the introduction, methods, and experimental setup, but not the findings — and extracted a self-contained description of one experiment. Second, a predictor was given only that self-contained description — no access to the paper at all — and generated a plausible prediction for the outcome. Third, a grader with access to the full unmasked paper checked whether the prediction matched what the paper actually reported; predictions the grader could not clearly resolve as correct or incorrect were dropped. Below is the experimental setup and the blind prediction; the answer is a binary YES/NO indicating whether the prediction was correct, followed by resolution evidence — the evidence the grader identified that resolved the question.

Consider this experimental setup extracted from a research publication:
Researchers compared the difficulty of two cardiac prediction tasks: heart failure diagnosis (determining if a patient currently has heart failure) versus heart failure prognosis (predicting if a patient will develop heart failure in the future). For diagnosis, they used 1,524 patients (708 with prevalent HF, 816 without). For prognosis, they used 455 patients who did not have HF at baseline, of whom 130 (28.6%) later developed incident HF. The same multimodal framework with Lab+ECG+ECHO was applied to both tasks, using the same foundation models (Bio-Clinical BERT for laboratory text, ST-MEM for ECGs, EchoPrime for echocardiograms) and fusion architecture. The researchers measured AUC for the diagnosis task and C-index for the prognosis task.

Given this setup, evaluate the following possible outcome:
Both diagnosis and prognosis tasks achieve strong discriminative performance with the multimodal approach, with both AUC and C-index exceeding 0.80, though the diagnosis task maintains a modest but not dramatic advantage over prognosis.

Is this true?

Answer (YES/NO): NO